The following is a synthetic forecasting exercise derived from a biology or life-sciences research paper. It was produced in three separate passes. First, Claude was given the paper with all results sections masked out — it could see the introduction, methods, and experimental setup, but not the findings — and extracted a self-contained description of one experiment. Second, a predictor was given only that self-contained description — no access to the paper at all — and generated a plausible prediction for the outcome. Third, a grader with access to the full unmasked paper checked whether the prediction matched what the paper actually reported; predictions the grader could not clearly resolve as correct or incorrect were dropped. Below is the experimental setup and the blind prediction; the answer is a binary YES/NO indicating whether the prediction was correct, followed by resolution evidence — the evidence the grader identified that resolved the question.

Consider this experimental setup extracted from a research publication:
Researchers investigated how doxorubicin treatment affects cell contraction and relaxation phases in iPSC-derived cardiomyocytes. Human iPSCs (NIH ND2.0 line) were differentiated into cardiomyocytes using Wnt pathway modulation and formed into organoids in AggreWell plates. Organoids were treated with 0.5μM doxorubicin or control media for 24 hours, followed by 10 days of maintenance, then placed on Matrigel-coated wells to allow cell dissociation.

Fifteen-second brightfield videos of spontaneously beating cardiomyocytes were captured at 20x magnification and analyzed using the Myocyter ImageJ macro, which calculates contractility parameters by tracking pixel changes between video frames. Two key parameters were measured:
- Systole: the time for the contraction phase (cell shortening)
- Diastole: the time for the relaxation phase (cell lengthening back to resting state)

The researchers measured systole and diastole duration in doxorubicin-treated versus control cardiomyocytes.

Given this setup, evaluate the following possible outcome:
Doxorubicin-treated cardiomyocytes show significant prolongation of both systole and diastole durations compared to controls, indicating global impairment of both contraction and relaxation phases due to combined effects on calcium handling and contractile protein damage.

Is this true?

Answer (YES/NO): YES